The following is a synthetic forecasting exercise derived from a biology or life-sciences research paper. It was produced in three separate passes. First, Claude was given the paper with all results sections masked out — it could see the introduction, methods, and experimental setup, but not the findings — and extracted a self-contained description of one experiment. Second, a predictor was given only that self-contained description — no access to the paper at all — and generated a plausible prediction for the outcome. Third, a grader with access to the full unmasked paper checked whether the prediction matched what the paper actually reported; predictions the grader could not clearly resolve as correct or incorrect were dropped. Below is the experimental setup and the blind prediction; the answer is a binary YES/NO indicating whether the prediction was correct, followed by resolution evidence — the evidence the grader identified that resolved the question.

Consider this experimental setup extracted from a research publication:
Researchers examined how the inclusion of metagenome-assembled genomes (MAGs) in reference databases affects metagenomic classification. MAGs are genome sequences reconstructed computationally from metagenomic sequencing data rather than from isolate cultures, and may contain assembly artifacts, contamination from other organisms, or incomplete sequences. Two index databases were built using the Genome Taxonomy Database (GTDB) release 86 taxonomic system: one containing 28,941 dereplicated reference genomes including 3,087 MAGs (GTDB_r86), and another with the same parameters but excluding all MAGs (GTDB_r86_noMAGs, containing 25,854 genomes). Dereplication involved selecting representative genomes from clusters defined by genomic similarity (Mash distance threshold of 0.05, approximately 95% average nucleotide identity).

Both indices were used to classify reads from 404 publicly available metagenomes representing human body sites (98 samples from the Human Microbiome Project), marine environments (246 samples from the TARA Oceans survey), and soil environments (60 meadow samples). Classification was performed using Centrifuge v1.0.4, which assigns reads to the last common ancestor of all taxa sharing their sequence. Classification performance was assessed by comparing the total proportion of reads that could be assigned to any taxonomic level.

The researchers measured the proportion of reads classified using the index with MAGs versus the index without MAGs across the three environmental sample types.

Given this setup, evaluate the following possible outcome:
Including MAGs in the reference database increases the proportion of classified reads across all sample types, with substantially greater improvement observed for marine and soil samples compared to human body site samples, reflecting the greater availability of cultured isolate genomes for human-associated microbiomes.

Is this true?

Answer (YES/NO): NO